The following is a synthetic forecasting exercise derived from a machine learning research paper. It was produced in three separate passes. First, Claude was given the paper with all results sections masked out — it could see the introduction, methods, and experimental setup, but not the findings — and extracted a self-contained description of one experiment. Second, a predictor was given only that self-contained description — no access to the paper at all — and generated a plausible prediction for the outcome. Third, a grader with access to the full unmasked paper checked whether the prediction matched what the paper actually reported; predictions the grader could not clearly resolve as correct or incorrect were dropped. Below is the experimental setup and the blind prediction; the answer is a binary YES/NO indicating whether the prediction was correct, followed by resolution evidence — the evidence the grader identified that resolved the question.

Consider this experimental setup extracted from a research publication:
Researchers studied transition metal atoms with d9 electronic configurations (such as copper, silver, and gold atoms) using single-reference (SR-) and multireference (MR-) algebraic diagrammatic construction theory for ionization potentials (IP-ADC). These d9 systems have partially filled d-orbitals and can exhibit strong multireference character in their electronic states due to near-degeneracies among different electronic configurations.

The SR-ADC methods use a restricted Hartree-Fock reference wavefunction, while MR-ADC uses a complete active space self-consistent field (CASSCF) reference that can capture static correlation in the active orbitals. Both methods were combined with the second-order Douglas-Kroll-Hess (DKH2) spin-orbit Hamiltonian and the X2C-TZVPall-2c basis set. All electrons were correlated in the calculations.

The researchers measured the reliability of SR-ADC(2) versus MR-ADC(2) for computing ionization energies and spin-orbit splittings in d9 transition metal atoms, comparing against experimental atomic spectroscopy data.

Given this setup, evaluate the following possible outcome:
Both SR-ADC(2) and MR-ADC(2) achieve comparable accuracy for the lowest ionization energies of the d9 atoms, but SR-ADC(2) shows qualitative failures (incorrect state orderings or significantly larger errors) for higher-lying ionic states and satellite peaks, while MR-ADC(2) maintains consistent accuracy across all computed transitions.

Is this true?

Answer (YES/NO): NO